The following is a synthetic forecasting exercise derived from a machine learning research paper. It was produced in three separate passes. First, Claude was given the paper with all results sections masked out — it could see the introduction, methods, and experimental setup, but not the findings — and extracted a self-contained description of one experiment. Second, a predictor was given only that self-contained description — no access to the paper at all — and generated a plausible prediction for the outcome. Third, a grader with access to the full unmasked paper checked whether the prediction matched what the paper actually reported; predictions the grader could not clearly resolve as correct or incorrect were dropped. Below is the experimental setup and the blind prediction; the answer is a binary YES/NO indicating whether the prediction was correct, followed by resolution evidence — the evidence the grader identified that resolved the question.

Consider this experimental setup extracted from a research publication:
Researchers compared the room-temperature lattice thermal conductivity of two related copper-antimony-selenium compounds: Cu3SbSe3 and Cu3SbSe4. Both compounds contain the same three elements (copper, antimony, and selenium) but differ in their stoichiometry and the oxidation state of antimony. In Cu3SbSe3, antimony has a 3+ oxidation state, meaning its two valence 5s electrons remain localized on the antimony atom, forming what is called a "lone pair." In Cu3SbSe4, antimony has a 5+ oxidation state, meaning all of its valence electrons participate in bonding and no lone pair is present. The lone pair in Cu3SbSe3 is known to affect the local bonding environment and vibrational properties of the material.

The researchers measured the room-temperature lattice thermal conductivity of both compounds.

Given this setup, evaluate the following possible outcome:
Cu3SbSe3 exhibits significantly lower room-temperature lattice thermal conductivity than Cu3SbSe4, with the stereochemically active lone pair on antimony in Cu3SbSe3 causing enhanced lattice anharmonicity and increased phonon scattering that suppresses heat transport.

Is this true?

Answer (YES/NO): YES